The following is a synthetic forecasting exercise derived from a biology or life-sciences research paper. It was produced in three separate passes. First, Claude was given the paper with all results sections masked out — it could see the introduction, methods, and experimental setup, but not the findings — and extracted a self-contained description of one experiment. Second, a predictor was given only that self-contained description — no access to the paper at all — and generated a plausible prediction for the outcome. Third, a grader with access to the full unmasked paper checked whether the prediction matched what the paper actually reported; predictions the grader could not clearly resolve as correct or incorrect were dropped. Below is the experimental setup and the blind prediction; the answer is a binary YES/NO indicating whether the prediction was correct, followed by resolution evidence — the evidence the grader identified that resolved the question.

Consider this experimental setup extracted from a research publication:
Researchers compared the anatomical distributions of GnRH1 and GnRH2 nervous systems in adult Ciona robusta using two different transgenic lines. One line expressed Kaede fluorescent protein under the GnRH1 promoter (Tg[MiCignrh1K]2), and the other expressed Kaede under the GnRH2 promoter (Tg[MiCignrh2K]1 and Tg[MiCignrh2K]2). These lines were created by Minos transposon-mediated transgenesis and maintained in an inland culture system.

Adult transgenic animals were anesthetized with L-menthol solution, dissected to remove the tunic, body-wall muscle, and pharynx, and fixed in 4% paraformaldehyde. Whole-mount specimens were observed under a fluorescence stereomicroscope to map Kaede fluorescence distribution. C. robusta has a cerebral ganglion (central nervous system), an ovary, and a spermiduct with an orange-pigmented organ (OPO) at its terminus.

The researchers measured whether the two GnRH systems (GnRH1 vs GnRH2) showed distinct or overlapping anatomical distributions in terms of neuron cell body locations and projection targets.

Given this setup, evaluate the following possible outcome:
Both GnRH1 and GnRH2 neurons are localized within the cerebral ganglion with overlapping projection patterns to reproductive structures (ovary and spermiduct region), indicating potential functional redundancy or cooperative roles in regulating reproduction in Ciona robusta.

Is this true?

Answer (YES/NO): NO